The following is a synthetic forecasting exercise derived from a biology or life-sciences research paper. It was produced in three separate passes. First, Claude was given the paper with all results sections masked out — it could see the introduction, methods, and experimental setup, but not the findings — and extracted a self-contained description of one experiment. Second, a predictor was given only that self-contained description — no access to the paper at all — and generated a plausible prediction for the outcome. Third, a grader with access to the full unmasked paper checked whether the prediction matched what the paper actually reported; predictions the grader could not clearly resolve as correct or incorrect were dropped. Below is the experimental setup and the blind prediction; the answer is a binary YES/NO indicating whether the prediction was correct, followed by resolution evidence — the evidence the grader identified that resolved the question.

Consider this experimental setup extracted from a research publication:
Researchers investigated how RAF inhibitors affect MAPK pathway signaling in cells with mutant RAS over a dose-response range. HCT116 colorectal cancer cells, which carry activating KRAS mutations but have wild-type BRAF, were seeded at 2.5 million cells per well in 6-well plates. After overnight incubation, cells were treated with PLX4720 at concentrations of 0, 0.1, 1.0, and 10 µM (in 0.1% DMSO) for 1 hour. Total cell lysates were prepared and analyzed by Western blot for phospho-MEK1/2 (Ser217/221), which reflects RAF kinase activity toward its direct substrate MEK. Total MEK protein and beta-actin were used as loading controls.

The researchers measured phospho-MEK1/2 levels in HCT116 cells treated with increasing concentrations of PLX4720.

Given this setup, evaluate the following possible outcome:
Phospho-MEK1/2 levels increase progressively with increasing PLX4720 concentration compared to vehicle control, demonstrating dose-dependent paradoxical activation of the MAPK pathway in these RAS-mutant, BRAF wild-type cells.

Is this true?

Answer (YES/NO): NO